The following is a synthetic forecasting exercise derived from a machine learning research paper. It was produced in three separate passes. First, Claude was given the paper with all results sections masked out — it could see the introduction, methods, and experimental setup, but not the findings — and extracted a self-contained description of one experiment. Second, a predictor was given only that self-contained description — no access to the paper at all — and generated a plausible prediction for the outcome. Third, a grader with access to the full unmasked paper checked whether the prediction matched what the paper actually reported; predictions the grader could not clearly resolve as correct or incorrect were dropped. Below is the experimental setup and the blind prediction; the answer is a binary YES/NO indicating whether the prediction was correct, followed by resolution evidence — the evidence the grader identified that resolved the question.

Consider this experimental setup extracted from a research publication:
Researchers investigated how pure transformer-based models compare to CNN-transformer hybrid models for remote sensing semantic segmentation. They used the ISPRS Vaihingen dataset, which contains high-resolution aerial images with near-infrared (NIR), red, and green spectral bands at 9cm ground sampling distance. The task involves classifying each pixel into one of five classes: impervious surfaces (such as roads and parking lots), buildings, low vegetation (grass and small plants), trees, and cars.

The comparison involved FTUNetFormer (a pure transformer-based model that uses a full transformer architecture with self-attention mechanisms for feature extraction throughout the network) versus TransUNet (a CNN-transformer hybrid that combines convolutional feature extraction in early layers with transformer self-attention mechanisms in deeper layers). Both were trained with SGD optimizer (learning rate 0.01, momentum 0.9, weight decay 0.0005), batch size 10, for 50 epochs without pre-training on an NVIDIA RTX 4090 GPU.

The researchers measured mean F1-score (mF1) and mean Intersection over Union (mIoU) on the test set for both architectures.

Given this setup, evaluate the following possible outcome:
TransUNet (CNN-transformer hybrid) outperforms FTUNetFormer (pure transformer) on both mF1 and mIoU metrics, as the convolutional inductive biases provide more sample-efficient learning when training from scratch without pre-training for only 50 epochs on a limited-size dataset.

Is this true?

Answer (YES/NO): YES